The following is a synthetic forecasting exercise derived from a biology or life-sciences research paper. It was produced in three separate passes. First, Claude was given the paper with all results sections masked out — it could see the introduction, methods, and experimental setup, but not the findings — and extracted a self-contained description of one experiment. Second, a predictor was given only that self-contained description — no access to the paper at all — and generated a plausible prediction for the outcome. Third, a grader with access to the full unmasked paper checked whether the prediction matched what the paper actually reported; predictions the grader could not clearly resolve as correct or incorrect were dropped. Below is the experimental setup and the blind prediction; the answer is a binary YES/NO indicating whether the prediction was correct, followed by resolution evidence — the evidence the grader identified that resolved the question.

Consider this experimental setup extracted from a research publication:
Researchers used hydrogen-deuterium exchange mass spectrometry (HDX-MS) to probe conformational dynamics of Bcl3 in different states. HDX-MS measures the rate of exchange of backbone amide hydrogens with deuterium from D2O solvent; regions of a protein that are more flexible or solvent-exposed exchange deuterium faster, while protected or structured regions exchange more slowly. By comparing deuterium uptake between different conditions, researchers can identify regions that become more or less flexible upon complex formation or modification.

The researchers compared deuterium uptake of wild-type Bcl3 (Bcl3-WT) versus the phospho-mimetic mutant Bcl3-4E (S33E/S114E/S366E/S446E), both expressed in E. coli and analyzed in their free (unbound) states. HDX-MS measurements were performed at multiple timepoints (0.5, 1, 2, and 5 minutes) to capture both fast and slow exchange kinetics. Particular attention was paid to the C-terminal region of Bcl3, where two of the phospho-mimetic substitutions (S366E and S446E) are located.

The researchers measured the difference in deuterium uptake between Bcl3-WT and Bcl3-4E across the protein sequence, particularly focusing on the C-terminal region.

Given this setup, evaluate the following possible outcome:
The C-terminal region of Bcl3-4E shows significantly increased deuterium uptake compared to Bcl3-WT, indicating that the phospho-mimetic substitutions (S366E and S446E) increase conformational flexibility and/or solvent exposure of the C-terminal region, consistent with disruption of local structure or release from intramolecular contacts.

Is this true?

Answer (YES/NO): YES